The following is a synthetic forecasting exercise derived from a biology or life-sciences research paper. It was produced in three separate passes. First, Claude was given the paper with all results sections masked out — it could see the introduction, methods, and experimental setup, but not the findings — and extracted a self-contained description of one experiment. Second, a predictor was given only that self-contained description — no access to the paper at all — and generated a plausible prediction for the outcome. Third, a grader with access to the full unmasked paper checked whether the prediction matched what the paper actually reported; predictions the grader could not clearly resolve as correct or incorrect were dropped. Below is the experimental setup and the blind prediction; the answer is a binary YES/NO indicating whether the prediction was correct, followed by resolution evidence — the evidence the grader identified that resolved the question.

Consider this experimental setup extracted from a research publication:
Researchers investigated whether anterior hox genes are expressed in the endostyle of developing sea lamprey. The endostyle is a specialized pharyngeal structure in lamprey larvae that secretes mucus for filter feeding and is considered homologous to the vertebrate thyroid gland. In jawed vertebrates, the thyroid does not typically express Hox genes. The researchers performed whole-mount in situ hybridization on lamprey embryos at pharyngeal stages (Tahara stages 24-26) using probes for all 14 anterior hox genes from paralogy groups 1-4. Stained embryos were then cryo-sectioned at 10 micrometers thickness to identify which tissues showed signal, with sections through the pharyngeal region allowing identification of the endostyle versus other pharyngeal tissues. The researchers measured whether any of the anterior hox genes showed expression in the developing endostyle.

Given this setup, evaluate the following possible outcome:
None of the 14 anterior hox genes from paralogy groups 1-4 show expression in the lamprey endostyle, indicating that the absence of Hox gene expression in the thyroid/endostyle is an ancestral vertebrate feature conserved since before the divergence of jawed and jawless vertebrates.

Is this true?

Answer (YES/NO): NO